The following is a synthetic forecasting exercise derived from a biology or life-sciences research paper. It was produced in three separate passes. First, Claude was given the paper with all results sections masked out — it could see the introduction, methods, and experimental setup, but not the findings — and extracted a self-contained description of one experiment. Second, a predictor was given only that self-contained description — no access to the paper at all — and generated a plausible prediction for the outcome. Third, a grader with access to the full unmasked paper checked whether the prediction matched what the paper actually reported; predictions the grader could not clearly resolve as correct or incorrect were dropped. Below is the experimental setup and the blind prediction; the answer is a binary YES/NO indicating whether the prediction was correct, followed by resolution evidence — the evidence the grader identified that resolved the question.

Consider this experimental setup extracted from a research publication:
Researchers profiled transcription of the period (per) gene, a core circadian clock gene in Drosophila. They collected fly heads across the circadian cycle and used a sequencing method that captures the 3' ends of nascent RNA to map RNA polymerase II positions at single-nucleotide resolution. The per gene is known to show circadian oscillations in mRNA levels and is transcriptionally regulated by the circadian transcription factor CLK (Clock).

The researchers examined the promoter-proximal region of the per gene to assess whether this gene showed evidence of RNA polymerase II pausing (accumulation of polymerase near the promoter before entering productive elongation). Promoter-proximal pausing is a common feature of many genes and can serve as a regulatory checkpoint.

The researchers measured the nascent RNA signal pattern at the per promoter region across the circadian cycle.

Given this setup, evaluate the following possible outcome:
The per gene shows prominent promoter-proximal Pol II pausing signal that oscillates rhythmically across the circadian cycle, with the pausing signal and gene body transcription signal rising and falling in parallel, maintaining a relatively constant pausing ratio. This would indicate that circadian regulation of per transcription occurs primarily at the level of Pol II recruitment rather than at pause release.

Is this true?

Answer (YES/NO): NO